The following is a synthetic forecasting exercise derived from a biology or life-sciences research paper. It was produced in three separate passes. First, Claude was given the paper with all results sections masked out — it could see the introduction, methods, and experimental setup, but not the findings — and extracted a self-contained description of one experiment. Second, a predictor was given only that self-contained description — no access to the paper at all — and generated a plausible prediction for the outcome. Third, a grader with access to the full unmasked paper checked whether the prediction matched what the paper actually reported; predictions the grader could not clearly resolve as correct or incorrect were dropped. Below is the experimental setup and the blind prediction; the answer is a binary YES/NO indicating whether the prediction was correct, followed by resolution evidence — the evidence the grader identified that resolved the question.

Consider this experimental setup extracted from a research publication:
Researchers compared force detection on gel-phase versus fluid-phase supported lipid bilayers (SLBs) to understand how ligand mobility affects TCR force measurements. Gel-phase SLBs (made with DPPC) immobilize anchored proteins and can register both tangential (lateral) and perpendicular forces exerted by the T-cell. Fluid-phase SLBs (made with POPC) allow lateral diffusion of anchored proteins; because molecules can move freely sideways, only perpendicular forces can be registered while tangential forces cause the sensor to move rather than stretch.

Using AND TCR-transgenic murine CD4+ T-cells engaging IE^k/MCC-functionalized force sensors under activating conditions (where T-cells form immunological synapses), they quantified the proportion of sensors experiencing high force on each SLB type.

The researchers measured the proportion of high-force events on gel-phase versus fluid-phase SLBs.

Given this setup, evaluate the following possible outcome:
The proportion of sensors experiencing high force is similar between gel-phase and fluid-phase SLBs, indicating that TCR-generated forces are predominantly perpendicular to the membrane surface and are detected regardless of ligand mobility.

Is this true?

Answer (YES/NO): NO